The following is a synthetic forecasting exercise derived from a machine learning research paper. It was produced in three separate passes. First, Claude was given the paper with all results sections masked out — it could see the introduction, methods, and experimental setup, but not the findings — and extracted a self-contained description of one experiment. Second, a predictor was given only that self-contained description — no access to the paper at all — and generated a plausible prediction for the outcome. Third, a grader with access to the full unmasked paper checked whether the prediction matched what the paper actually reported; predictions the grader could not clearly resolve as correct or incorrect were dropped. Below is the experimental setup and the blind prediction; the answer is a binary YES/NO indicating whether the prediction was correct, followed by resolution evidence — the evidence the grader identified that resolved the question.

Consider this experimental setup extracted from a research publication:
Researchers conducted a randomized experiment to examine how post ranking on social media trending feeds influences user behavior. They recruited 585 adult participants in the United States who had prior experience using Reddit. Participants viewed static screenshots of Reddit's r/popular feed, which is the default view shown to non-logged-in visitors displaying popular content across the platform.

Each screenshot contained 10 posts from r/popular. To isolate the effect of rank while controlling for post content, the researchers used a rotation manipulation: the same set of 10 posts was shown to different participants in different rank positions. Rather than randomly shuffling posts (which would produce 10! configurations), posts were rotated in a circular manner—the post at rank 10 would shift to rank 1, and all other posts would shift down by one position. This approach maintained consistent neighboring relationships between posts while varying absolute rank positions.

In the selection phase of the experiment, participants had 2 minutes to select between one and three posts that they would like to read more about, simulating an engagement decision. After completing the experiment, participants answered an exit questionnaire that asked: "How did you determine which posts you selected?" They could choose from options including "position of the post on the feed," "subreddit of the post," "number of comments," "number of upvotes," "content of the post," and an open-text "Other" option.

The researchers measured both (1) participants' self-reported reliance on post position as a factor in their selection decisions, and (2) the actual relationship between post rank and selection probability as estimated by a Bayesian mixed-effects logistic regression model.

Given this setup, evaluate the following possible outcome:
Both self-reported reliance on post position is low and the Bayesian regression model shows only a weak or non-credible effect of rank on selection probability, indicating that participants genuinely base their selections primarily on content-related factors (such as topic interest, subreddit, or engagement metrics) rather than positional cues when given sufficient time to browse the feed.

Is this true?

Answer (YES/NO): NO